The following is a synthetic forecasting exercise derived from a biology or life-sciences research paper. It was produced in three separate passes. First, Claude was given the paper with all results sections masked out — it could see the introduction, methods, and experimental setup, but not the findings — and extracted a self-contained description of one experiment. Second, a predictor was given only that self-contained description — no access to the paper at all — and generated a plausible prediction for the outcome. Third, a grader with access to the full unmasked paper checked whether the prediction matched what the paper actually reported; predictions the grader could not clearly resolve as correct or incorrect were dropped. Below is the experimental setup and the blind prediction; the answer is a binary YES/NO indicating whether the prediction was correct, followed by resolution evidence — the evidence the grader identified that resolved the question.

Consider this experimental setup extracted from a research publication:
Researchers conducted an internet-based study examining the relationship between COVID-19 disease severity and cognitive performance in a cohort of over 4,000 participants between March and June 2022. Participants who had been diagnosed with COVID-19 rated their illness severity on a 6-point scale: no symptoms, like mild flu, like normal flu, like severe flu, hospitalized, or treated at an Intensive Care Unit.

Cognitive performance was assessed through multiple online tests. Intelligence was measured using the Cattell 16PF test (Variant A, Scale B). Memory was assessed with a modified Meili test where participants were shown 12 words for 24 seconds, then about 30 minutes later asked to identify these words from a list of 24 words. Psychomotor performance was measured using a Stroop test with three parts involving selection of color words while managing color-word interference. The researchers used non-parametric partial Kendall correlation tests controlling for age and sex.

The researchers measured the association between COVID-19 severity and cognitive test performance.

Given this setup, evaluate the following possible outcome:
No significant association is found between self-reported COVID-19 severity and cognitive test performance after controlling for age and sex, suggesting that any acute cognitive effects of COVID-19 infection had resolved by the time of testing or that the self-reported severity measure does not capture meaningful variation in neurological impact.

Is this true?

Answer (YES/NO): NO